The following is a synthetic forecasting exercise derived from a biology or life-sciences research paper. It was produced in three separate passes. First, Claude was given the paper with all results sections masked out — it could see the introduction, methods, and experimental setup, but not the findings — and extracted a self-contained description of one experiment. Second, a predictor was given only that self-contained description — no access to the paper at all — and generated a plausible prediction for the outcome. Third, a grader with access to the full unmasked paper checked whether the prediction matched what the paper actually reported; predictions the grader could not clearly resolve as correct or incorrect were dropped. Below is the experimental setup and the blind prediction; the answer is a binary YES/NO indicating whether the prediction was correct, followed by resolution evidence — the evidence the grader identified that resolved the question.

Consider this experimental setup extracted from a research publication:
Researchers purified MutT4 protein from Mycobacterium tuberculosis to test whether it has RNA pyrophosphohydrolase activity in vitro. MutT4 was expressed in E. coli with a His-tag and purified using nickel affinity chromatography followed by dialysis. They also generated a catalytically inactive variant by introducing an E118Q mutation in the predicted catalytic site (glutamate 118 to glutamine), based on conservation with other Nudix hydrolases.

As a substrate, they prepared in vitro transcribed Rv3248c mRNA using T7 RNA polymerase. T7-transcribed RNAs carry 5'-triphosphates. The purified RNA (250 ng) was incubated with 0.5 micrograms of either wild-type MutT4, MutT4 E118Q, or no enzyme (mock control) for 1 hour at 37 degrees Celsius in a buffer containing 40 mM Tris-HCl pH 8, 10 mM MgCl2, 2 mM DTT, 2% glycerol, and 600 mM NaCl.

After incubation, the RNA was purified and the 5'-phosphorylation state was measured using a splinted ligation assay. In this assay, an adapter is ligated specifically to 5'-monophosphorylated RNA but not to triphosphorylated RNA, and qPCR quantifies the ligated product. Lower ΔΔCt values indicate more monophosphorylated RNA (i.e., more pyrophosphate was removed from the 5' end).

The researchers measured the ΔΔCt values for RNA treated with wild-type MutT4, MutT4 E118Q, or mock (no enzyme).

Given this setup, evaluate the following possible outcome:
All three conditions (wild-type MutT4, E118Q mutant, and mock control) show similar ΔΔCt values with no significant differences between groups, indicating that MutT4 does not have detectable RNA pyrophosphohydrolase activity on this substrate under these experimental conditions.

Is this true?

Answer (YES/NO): NO